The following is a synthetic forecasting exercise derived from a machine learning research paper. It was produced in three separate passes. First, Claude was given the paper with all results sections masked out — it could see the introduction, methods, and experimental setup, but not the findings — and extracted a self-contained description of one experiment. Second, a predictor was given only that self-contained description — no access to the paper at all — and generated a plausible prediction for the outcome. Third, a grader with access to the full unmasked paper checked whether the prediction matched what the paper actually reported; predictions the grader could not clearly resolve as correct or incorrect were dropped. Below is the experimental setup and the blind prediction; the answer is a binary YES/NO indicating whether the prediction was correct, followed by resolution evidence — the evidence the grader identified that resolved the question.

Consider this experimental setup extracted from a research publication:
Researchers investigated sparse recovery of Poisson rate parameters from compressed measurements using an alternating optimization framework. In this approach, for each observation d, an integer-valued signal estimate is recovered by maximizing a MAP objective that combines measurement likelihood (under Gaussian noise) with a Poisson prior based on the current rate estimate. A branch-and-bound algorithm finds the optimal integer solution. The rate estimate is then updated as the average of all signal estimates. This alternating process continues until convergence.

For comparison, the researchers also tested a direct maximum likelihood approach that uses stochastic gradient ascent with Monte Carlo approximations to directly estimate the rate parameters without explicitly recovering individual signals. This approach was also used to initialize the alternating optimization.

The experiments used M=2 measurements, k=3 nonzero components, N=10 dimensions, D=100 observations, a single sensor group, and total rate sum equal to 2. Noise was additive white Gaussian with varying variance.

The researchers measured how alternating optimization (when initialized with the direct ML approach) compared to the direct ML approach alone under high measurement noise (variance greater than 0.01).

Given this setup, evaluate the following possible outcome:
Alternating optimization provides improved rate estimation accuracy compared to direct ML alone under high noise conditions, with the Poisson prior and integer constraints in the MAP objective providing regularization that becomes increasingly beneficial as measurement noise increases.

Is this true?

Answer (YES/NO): NO